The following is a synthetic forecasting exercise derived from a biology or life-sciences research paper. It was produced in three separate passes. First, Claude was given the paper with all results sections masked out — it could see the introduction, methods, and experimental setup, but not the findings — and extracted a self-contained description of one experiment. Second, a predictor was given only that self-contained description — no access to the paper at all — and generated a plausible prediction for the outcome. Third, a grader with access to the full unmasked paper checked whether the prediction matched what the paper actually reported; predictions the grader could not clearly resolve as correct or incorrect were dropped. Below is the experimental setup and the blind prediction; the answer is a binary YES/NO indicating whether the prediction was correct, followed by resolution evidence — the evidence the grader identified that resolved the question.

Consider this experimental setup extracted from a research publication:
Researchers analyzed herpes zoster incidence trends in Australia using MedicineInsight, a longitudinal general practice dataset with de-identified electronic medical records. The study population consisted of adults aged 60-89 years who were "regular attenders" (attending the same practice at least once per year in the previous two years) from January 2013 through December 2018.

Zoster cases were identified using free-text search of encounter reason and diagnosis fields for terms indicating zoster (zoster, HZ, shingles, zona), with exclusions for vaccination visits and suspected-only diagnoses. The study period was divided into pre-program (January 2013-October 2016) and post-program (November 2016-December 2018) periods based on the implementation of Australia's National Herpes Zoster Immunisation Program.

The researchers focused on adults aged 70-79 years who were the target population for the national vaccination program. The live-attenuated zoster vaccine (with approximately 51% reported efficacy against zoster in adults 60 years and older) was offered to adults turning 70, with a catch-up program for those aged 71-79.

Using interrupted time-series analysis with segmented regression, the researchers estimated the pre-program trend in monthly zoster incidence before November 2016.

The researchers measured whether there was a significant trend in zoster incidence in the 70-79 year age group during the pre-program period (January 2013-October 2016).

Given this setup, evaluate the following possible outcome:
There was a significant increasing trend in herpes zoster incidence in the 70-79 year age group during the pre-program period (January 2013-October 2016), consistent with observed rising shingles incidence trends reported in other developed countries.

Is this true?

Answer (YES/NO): NO